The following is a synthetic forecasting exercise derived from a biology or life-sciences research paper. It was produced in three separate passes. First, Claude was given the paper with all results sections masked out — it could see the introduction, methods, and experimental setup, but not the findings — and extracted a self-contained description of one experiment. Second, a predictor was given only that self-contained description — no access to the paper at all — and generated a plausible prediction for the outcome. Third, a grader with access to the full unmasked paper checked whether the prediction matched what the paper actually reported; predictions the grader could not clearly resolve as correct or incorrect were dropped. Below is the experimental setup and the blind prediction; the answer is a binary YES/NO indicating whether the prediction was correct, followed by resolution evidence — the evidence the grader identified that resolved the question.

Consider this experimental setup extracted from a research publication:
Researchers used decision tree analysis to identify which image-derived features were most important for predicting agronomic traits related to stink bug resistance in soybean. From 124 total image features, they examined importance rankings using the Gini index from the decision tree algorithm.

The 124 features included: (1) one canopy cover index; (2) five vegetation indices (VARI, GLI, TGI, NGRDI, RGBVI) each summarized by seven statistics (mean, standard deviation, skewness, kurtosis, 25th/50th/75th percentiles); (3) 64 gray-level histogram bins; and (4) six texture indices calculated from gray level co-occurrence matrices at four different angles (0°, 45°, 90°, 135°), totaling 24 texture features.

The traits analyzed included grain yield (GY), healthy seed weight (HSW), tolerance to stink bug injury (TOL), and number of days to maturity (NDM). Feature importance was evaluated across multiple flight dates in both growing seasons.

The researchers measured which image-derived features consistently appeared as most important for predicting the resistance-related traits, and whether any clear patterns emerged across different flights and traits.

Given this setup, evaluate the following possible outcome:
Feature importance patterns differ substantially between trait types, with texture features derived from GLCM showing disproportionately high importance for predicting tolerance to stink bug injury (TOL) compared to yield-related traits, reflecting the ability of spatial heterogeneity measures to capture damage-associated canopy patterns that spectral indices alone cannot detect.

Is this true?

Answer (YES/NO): NO